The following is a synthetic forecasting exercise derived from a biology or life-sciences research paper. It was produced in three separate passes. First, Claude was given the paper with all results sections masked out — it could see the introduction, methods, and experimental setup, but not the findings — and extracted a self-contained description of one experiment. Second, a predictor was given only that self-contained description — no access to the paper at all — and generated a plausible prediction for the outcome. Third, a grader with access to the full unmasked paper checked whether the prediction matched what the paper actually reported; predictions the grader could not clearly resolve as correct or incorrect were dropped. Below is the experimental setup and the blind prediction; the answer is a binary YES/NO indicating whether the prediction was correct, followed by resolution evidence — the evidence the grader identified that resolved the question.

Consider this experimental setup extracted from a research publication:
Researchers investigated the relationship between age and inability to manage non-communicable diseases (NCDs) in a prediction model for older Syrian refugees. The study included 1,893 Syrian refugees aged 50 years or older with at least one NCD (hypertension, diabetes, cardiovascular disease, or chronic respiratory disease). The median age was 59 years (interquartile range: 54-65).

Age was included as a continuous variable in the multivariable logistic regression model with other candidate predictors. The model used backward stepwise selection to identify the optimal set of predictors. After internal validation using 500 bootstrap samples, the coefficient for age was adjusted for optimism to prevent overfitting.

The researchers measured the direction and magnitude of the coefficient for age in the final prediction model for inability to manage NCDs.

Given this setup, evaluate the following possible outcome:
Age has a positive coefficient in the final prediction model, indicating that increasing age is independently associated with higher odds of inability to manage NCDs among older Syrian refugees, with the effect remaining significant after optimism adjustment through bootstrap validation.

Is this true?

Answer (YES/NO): NO